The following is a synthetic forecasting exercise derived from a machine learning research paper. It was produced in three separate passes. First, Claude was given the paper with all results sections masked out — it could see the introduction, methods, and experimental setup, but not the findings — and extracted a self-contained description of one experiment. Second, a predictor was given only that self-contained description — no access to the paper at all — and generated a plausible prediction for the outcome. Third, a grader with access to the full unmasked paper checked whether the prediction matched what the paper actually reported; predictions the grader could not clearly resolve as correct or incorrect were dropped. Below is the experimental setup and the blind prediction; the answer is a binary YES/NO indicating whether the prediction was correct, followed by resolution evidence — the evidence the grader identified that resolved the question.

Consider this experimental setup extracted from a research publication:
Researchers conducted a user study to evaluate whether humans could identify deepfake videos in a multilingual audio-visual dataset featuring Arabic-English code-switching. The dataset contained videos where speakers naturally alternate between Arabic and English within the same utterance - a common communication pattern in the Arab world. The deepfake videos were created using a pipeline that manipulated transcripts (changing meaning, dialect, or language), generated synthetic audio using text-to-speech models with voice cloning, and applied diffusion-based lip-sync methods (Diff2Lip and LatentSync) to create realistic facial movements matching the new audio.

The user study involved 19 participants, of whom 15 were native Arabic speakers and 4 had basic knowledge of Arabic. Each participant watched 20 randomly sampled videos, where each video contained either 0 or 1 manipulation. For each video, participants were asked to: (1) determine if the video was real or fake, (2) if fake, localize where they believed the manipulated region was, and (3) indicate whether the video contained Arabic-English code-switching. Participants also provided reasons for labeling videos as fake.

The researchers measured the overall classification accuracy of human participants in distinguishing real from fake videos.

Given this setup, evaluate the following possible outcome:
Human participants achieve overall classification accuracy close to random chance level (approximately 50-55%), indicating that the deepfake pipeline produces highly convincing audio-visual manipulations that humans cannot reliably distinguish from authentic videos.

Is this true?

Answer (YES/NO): NO